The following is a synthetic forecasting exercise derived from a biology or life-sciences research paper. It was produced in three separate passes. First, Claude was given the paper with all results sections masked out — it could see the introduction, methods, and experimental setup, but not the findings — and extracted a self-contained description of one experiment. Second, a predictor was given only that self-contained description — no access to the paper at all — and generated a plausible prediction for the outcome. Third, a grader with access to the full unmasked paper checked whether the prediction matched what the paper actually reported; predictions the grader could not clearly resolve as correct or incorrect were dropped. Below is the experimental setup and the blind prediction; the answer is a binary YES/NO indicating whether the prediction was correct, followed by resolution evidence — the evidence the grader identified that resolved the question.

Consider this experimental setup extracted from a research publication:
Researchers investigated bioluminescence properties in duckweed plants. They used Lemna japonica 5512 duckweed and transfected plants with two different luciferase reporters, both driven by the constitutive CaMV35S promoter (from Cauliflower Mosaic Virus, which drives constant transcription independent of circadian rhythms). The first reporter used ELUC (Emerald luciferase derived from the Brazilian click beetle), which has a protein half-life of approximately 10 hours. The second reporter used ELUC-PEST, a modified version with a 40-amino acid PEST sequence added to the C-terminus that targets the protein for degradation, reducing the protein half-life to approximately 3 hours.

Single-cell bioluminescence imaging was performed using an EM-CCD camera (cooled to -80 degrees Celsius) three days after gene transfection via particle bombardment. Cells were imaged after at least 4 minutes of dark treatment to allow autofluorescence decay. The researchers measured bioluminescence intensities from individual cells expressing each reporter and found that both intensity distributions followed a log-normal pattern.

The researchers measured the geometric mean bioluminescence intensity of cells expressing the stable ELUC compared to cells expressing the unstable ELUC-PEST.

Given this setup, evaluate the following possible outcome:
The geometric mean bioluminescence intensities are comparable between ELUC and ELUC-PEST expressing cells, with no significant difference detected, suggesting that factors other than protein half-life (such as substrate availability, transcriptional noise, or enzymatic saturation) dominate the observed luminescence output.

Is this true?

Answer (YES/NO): NO